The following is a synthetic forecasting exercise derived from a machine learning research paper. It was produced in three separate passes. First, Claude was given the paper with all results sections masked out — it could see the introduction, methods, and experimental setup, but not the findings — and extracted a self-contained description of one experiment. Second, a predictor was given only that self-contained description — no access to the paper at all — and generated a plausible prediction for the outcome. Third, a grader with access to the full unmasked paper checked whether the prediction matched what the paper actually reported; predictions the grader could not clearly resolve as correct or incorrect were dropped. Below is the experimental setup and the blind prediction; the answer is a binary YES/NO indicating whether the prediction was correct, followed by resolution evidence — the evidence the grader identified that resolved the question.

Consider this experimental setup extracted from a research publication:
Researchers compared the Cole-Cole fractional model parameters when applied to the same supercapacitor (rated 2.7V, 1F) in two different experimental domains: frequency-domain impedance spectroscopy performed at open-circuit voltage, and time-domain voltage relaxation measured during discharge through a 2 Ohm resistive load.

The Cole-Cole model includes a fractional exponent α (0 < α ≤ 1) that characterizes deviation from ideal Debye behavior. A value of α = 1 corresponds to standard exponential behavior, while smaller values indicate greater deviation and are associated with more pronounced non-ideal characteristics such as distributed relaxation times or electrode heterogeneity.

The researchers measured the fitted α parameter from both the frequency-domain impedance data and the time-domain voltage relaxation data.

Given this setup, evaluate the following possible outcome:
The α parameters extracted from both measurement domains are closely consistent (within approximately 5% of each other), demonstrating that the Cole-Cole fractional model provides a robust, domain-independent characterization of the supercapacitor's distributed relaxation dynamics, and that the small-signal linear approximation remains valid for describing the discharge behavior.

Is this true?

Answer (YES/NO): YES